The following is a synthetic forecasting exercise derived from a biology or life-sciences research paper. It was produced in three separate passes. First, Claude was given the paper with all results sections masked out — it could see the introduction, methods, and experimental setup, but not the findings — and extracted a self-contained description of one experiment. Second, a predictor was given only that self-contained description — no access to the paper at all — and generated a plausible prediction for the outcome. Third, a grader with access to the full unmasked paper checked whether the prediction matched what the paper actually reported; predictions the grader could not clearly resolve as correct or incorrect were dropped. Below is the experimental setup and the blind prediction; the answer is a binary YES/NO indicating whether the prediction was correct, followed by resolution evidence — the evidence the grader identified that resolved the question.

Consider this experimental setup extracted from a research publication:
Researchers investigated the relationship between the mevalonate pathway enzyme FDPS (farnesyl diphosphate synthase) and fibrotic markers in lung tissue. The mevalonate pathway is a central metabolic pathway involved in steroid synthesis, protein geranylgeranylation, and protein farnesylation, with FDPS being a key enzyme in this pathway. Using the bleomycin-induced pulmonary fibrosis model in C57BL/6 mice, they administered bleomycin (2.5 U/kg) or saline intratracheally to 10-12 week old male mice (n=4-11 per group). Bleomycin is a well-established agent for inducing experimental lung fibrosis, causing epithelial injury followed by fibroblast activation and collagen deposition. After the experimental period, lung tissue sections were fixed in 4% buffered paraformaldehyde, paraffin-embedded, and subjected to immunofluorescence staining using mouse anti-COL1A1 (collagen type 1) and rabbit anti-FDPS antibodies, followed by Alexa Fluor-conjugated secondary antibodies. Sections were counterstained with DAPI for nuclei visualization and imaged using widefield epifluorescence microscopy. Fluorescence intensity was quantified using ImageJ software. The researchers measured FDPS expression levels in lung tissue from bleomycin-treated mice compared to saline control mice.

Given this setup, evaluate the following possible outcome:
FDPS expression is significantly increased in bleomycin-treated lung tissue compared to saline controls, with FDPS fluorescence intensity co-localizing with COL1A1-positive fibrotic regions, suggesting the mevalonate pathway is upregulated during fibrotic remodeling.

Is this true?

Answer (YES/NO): YES